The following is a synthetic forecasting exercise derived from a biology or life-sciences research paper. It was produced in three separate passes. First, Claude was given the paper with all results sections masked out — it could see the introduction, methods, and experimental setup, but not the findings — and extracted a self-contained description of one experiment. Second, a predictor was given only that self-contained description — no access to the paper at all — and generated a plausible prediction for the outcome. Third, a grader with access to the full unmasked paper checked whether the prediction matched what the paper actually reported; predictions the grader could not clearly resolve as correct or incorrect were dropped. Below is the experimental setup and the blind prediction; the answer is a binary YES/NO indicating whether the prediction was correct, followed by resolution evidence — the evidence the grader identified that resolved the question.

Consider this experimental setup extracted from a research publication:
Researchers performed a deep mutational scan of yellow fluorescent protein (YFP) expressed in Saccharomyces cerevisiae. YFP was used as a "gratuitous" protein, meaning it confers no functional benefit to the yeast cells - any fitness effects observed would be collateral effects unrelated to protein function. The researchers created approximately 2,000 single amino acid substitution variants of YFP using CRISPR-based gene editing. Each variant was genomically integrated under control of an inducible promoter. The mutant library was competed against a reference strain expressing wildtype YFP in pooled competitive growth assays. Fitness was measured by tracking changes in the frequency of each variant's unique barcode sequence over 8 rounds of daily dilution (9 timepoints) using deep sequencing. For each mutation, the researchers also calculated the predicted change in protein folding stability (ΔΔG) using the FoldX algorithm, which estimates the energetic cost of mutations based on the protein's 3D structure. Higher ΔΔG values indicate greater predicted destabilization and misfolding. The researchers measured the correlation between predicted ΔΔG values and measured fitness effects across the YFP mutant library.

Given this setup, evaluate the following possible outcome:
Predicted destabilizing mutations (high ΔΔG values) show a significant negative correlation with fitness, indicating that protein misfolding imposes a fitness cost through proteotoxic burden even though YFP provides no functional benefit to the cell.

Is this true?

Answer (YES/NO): NO